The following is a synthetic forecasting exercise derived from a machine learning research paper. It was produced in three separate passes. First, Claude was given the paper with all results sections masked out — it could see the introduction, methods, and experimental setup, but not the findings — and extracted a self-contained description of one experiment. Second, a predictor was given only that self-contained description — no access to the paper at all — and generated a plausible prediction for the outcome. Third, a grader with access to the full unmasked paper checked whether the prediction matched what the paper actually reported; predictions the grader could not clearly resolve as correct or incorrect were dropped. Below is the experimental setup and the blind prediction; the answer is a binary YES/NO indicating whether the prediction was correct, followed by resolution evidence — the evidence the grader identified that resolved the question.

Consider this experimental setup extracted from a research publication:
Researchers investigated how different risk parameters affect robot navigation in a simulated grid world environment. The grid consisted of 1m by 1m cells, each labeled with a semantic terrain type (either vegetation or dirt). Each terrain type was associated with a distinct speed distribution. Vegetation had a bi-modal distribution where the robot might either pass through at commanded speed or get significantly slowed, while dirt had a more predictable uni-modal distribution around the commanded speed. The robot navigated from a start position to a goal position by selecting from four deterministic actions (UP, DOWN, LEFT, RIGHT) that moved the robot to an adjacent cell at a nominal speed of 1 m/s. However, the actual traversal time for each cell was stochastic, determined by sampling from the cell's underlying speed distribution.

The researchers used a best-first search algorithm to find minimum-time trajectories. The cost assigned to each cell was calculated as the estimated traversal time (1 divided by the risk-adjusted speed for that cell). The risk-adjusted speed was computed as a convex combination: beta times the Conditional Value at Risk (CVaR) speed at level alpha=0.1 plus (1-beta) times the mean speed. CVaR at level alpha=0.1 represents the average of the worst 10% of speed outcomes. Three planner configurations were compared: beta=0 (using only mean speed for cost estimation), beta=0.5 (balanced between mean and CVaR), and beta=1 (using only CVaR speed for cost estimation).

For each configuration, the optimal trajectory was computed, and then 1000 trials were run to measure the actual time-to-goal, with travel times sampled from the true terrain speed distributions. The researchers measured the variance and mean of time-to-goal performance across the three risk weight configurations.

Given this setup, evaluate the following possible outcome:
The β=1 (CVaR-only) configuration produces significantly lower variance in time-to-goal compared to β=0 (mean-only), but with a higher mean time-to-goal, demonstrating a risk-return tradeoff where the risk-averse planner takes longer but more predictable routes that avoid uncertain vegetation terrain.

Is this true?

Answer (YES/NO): NO